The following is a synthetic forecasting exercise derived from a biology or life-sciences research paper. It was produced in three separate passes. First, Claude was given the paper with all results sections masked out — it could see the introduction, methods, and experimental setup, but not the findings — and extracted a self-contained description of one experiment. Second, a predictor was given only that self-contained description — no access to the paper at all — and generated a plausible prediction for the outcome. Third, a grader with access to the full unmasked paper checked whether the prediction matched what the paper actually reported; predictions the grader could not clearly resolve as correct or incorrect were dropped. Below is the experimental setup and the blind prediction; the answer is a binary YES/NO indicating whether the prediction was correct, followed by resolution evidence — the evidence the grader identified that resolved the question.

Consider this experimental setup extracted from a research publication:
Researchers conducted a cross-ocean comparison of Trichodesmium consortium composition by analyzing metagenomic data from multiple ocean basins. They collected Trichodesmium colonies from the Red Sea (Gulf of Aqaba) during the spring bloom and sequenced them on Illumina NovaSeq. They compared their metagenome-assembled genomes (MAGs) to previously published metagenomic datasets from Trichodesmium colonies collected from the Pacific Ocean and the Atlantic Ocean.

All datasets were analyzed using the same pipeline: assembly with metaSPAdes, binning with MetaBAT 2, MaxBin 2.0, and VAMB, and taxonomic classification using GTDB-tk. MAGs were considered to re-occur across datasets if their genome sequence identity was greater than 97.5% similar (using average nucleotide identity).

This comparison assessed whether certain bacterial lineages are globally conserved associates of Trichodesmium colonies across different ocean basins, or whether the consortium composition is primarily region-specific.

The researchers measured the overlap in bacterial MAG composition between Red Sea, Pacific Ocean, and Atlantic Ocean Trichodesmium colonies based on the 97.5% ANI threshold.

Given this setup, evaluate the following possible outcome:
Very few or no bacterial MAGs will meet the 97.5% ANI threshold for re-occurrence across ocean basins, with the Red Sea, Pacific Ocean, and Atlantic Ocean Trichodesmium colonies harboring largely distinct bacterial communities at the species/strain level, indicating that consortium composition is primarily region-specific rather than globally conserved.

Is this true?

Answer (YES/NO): YES